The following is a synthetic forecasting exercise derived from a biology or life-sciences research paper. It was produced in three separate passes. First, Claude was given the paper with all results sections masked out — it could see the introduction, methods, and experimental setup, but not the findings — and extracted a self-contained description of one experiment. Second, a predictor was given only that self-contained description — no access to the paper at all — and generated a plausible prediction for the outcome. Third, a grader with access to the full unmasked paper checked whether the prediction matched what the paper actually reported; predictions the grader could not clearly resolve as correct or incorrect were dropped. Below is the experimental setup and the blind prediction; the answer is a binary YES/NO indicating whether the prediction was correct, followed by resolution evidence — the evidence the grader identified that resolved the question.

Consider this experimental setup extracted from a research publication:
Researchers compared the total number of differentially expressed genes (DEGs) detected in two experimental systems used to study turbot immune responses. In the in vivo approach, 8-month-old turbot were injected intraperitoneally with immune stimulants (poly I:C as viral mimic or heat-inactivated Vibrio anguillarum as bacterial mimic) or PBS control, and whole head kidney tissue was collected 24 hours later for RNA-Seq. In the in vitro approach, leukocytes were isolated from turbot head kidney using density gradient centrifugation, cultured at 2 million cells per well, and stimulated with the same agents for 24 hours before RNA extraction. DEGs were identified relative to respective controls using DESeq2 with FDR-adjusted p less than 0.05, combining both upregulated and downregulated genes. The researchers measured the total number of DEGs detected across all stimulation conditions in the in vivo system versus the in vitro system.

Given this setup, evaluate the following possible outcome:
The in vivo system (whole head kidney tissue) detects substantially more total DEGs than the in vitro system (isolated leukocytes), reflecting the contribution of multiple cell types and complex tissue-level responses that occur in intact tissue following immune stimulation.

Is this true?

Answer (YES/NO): NO